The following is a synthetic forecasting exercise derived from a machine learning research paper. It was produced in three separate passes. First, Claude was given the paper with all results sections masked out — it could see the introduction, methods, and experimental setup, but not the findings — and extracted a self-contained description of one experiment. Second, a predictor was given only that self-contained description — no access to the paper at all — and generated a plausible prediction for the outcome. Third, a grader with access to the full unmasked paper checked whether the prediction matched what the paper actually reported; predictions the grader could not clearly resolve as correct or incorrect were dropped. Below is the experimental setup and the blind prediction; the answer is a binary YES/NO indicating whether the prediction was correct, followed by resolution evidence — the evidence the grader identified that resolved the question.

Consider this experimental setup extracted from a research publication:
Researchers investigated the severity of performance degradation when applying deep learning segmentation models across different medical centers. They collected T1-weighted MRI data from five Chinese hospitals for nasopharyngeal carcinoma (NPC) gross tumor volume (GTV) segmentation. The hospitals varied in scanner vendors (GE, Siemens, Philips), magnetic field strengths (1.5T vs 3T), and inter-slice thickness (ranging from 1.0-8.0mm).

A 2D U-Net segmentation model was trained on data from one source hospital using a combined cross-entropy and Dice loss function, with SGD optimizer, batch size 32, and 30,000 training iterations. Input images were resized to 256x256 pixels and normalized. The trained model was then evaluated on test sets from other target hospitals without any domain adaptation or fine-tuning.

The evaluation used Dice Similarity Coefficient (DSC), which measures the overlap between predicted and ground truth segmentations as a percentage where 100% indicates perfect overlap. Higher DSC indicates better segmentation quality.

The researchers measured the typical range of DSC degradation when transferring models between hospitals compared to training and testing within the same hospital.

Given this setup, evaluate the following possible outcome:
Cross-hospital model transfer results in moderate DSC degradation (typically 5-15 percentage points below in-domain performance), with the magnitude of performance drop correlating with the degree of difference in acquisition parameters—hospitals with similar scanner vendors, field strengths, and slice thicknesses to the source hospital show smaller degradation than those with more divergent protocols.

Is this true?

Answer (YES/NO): NO